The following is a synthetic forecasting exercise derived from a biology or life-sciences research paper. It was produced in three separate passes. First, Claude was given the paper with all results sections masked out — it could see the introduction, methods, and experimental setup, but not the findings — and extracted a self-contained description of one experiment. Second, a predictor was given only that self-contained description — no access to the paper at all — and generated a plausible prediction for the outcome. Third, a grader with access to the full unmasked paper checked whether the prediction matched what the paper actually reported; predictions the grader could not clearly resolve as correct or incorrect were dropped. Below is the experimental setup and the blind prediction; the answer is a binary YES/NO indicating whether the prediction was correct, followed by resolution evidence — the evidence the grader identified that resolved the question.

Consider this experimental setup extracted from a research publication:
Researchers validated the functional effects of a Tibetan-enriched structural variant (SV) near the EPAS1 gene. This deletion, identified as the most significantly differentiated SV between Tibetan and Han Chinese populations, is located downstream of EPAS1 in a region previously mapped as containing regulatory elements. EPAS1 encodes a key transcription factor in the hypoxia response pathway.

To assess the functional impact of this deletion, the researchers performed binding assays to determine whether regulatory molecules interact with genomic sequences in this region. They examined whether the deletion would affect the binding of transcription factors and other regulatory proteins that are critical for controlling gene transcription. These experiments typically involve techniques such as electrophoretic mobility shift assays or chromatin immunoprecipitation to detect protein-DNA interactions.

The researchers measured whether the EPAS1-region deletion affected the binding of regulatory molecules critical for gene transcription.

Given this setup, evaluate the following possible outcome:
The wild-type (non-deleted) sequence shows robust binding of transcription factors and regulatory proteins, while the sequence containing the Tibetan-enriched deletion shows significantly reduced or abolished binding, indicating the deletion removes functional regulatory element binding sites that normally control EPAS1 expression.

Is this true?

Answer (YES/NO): NO